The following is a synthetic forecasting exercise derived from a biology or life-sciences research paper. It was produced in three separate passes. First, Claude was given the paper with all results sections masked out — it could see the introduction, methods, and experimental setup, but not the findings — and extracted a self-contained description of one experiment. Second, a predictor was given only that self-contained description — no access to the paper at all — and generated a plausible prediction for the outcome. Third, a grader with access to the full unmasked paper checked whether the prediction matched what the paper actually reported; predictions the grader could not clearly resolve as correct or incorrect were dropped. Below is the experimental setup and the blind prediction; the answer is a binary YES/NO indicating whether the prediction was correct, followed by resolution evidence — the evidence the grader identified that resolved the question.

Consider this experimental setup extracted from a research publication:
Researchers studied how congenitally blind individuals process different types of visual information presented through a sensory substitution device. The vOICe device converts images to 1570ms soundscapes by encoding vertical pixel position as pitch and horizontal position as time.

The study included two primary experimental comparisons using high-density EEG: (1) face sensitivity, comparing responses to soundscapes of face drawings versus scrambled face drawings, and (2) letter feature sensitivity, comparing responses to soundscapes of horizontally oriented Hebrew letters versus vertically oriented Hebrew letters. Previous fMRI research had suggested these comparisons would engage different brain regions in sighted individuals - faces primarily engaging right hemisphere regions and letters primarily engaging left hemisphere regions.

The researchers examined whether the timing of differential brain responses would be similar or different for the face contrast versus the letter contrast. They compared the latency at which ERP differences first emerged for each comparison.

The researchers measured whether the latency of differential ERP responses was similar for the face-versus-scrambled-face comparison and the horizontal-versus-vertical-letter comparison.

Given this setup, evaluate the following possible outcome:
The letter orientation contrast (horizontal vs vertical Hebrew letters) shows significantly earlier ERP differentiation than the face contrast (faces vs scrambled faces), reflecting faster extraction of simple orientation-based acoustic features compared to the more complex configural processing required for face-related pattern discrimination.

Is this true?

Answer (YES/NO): NO